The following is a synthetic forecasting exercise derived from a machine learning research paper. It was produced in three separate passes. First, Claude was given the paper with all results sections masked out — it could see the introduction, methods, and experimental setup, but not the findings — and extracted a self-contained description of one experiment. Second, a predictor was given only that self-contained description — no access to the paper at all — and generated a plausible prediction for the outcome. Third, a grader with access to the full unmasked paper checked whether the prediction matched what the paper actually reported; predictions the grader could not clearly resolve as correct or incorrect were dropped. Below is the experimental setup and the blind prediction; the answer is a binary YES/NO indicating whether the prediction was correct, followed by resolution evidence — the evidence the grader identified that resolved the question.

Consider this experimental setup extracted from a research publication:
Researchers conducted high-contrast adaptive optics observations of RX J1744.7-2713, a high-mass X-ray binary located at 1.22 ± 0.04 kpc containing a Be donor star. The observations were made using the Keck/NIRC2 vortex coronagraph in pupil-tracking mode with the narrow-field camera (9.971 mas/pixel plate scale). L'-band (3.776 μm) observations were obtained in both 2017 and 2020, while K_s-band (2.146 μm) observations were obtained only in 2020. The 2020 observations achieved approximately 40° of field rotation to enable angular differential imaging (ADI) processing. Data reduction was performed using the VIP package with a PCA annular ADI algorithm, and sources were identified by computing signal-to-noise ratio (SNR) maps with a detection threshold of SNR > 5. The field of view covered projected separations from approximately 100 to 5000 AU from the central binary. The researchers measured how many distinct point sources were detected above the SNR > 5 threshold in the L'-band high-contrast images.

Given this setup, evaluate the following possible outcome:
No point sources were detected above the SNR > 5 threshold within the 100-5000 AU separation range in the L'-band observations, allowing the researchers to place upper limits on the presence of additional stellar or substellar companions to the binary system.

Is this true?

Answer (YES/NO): NO